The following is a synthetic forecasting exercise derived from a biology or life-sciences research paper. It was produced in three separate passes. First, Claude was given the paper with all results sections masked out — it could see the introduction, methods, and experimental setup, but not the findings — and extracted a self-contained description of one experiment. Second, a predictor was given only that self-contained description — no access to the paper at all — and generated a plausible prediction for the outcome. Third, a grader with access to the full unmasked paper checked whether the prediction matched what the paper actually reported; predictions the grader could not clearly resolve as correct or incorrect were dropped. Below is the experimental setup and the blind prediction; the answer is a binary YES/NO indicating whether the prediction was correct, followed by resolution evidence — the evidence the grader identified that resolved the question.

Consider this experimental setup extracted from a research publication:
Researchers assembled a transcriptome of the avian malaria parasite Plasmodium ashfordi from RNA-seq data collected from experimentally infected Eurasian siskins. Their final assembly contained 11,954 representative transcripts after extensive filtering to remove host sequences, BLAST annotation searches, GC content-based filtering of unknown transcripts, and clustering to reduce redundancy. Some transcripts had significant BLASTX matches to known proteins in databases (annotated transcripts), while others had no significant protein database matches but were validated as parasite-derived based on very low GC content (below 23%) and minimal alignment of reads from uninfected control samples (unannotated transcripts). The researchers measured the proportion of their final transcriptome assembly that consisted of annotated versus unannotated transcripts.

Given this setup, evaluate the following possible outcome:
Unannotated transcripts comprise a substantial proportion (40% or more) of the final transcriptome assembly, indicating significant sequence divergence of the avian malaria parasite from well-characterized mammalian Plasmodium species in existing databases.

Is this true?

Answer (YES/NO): NO